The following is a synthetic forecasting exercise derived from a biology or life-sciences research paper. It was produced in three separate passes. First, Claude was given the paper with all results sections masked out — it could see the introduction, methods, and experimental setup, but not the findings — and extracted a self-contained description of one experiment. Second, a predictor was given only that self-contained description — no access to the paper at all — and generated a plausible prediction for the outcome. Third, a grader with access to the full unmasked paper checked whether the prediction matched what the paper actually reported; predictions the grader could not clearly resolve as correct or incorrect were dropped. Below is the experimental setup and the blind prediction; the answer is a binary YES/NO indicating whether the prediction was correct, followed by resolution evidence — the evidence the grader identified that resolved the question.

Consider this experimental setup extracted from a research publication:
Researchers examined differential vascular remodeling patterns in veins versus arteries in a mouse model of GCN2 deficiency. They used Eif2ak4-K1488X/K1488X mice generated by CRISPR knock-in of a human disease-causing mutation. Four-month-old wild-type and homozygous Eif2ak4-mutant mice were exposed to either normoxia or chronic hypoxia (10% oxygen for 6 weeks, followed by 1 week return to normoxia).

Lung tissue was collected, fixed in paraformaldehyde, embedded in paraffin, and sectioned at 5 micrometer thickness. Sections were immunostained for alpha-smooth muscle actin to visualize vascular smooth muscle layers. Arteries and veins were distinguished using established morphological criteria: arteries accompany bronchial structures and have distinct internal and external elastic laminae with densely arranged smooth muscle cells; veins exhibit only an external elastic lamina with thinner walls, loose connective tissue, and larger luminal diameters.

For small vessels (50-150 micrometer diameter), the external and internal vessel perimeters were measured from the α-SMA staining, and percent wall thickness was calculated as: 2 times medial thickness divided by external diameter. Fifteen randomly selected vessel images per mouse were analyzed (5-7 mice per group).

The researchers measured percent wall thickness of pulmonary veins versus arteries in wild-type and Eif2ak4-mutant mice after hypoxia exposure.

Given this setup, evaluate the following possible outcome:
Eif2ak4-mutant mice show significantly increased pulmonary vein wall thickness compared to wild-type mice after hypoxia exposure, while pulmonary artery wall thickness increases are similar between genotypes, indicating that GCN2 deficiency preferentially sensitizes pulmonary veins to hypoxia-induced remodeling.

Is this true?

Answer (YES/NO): YES